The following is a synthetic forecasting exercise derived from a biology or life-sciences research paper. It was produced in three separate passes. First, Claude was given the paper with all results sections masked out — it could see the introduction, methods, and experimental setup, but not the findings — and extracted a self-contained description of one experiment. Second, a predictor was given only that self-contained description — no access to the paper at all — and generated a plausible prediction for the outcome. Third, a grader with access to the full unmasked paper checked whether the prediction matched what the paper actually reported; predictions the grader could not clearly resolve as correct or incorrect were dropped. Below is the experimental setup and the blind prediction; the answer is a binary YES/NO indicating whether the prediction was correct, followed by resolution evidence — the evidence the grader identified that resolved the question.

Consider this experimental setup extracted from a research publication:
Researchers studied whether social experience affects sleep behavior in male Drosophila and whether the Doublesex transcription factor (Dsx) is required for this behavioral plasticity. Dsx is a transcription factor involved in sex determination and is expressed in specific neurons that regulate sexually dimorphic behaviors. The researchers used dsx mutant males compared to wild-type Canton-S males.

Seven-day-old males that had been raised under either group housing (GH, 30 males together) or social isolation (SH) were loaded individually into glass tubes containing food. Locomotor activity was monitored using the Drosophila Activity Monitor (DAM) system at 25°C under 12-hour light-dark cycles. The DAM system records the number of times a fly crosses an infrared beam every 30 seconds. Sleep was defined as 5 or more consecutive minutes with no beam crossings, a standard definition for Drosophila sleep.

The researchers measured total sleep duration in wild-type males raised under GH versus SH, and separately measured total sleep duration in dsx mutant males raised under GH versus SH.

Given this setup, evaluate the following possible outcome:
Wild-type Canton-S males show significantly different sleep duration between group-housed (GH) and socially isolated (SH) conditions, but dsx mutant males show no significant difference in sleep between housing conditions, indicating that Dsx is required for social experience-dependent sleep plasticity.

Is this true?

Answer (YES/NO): YES